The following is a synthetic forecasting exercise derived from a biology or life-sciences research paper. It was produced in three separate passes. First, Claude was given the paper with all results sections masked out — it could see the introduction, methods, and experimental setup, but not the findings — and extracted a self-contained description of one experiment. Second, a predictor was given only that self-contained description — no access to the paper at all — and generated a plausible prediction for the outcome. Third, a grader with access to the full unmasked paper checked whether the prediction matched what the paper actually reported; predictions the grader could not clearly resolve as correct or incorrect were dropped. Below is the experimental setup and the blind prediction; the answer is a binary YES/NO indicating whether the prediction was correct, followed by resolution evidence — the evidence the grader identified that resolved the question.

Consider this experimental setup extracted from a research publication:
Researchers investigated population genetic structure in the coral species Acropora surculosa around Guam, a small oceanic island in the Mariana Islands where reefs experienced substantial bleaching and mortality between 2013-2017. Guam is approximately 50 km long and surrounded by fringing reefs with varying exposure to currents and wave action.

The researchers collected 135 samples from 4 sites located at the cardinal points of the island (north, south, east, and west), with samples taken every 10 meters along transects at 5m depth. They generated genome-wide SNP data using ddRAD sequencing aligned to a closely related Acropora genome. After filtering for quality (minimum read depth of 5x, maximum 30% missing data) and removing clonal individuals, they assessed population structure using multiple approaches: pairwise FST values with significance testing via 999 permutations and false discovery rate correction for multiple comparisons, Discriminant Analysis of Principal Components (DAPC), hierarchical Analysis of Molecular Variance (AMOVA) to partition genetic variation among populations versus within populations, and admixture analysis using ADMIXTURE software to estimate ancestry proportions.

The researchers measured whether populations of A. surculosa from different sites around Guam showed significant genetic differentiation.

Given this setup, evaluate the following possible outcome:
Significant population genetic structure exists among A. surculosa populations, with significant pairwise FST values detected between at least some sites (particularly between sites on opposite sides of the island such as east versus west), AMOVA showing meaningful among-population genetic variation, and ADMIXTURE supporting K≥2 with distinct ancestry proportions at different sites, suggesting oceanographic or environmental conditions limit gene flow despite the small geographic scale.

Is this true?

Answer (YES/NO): NO